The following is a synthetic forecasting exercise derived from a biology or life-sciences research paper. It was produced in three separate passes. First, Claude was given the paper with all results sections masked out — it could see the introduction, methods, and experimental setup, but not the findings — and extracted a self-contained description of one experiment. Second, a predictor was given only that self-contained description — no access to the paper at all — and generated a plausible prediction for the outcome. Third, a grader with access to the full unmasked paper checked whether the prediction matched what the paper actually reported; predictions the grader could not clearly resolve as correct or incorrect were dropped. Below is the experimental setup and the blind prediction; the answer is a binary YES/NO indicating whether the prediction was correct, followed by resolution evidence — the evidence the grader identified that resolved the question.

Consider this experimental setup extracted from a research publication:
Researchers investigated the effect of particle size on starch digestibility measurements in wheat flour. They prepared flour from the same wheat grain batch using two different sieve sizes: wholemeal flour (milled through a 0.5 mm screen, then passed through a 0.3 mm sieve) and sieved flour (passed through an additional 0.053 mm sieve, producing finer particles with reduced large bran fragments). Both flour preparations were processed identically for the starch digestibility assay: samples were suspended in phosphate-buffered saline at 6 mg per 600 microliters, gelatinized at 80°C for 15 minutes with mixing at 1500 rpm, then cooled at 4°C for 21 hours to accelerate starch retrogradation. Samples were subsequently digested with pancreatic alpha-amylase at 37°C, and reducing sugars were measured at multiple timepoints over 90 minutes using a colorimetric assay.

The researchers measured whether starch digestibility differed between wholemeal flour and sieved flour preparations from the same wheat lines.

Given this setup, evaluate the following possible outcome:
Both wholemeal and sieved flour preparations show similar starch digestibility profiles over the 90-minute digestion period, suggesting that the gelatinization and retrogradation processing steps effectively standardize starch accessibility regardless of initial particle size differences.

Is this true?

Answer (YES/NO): NO